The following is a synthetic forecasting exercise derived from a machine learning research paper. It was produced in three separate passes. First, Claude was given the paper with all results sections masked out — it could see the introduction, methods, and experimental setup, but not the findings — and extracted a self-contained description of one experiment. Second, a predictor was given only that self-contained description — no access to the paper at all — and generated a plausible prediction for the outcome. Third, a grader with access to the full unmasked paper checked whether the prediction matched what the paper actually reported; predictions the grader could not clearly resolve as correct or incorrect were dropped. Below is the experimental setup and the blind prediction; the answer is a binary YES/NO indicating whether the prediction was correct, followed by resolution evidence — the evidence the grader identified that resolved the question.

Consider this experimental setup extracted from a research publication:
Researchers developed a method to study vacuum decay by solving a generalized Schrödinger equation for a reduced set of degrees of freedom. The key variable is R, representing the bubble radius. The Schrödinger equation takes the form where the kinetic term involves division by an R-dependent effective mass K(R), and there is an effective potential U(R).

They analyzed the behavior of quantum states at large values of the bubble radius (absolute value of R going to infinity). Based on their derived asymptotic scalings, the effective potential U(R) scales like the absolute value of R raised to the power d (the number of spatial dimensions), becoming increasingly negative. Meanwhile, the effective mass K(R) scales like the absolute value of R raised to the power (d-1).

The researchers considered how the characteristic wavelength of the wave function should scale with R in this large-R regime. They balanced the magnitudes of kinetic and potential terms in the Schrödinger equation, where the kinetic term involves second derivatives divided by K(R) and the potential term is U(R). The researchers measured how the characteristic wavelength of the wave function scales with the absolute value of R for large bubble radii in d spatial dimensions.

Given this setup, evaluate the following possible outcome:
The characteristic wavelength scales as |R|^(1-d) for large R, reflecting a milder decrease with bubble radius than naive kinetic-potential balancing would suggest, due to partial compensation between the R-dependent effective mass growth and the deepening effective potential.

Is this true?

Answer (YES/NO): NO